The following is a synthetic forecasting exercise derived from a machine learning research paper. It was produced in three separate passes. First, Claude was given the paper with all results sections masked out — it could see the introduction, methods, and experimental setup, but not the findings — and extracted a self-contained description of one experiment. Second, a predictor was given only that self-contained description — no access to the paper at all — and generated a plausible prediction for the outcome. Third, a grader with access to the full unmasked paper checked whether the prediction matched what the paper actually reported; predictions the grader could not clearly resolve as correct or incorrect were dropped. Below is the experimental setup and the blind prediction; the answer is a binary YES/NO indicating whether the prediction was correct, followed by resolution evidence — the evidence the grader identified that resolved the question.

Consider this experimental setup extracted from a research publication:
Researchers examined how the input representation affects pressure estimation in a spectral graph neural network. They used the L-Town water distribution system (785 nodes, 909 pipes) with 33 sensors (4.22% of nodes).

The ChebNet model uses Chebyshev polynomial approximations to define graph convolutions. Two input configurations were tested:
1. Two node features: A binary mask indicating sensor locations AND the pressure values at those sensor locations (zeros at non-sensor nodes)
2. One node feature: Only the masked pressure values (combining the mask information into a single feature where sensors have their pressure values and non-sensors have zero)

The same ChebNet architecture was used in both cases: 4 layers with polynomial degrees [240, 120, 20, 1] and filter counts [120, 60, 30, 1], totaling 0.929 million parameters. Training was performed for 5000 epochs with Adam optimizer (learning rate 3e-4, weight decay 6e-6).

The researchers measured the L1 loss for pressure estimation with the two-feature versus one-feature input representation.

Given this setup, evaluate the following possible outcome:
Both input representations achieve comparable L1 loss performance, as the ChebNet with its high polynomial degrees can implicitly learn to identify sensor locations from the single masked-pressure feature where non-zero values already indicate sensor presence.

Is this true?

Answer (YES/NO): NO